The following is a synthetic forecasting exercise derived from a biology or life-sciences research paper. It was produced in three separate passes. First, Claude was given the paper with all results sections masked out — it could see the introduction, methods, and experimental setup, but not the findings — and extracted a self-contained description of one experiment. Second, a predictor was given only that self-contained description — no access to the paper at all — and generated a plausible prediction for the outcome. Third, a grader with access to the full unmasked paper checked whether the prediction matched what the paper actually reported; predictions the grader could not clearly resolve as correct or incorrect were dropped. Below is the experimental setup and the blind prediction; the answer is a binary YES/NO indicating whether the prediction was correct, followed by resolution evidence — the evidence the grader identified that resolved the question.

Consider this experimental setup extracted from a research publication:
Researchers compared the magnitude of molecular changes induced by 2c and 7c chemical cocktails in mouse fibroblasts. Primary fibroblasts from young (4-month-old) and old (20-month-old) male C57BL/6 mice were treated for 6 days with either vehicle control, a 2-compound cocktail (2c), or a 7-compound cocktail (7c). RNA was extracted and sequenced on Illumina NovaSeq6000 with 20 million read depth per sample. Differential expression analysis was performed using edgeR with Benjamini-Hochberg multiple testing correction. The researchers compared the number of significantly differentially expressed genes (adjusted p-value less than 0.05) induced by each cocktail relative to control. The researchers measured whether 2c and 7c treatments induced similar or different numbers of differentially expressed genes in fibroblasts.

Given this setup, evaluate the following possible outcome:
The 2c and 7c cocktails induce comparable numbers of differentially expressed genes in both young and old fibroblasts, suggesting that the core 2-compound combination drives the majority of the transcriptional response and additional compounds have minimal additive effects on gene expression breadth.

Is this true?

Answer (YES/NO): NO